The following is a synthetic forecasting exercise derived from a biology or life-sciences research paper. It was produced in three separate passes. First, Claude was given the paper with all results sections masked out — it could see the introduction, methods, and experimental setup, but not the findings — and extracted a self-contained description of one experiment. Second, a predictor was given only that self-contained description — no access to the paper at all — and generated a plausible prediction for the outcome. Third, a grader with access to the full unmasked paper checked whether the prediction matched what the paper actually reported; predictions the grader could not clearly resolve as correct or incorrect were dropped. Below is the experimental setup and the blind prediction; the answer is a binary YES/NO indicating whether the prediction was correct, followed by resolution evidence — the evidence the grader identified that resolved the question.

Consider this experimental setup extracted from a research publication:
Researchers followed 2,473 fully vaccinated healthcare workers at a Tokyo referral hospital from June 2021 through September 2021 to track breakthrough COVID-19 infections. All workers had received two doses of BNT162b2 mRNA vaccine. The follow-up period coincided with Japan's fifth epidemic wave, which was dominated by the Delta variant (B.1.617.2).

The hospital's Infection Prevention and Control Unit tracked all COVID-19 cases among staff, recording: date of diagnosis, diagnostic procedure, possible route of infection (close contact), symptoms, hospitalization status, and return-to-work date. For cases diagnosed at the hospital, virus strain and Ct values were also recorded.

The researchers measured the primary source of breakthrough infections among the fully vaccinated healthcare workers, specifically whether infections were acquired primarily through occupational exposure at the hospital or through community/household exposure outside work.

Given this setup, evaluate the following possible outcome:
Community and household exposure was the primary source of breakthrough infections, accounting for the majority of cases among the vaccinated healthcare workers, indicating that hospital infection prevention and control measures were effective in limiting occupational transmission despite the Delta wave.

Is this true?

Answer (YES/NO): YES